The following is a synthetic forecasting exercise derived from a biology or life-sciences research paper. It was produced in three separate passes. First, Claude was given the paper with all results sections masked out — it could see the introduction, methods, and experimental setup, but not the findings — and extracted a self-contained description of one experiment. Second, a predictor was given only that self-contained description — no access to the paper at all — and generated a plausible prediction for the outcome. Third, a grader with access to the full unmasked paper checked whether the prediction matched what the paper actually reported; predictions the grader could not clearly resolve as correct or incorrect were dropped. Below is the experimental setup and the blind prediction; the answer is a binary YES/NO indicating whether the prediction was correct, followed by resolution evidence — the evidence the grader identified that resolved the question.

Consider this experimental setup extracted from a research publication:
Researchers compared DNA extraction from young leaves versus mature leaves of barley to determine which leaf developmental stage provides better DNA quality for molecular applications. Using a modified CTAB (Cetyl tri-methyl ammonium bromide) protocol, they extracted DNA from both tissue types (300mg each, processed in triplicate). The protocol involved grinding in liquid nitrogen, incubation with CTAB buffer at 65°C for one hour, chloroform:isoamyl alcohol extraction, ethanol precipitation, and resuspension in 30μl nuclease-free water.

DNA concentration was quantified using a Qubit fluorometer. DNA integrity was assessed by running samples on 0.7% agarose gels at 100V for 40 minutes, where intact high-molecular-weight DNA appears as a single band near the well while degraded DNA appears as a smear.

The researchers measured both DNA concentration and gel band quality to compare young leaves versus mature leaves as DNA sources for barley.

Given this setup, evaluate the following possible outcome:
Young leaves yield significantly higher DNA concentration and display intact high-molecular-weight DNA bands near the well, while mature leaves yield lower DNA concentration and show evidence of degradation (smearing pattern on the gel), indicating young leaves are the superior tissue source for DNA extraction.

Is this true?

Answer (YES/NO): NO